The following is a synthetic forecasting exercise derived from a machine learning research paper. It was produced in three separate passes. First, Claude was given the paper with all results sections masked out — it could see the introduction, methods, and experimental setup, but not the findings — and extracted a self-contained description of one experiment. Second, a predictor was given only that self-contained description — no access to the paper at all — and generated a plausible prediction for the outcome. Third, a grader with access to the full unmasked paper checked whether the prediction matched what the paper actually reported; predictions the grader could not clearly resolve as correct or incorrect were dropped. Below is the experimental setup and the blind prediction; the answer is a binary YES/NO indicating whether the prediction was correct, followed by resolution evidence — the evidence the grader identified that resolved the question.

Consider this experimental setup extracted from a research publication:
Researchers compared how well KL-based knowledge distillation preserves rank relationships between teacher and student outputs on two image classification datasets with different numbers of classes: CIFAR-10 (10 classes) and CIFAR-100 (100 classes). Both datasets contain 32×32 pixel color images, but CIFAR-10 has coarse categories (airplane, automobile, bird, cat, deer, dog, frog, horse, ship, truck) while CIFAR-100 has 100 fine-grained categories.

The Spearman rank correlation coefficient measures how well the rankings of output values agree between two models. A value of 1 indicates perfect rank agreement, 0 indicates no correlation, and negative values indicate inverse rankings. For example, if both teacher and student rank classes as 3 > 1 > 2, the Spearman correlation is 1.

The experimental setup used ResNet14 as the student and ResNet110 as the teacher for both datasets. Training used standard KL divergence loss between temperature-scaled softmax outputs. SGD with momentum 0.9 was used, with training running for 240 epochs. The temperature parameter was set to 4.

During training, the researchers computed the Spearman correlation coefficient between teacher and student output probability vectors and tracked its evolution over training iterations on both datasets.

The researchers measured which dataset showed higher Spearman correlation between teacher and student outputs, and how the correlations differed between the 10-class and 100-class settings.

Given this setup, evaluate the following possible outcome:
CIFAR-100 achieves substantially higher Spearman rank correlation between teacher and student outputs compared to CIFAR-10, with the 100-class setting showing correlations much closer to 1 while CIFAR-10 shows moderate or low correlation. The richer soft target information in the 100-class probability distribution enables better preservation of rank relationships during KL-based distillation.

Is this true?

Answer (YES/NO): NO